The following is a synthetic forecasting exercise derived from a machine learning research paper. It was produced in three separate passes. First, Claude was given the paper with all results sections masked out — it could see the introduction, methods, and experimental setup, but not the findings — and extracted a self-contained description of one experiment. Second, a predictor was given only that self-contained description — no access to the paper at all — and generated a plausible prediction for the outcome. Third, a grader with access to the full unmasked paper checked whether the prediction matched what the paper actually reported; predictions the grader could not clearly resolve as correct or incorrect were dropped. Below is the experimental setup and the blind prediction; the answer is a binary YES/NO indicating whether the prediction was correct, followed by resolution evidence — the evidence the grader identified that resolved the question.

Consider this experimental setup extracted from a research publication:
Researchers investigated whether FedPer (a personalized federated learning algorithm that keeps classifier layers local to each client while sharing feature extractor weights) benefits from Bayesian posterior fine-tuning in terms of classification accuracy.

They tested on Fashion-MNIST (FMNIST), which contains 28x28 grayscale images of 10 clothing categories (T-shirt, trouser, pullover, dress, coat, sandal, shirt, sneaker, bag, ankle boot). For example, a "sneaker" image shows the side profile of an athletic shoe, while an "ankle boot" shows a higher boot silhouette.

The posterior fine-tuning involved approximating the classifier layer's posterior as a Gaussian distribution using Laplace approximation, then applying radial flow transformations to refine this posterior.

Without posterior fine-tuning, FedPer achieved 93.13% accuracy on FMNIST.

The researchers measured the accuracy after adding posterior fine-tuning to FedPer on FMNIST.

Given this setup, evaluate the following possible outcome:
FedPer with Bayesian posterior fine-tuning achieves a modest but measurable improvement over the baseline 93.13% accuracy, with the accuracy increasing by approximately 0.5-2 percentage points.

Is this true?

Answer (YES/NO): NO